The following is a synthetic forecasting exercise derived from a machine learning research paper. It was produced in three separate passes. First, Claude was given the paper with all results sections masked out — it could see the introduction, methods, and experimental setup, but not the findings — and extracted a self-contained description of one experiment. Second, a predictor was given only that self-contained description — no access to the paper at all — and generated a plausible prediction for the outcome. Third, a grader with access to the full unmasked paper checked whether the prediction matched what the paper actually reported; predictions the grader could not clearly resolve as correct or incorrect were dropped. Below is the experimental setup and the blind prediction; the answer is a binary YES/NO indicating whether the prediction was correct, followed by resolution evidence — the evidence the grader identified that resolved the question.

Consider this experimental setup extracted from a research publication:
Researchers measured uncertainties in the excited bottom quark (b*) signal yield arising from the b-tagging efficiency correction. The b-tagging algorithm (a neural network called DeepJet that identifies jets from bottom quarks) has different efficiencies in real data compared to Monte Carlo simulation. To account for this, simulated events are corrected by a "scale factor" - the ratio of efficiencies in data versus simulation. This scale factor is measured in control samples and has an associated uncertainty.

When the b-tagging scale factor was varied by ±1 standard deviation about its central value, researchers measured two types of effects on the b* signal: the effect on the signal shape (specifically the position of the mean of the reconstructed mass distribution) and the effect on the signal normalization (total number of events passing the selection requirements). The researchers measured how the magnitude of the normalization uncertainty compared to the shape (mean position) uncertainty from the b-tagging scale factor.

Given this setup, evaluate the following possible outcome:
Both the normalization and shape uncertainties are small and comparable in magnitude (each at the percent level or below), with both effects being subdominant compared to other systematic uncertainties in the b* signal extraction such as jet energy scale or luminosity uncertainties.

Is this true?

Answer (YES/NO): NO